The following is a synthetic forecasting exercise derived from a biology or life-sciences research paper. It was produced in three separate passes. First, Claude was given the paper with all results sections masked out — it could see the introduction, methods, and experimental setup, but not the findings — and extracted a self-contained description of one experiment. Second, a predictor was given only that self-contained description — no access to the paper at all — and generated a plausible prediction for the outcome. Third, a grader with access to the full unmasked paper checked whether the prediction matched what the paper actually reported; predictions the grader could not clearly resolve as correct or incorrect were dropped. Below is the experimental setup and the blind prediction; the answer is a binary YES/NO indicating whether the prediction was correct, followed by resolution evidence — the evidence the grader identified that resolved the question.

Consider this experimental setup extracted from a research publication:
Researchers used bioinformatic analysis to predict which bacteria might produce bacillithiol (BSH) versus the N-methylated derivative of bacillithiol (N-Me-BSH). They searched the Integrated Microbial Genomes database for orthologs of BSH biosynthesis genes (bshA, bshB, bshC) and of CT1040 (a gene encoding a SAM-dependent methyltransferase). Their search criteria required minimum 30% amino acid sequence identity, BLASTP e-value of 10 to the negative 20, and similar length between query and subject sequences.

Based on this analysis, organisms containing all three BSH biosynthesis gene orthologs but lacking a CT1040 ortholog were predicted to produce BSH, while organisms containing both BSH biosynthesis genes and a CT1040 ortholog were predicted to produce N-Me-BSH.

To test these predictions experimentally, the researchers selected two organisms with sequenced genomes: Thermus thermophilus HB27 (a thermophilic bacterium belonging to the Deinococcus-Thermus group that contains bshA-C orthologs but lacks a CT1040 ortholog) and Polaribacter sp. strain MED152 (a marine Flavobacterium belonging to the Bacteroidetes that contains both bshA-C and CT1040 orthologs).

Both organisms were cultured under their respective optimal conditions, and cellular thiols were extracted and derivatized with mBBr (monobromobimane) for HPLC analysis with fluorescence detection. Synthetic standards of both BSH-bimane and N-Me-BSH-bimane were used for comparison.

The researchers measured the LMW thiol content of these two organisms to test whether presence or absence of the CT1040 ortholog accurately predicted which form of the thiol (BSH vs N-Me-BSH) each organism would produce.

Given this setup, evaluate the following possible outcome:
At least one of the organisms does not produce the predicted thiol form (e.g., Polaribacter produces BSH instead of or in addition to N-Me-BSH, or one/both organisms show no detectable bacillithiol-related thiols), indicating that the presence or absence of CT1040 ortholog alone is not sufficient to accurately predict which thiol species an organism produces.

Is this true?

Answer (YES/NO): NO